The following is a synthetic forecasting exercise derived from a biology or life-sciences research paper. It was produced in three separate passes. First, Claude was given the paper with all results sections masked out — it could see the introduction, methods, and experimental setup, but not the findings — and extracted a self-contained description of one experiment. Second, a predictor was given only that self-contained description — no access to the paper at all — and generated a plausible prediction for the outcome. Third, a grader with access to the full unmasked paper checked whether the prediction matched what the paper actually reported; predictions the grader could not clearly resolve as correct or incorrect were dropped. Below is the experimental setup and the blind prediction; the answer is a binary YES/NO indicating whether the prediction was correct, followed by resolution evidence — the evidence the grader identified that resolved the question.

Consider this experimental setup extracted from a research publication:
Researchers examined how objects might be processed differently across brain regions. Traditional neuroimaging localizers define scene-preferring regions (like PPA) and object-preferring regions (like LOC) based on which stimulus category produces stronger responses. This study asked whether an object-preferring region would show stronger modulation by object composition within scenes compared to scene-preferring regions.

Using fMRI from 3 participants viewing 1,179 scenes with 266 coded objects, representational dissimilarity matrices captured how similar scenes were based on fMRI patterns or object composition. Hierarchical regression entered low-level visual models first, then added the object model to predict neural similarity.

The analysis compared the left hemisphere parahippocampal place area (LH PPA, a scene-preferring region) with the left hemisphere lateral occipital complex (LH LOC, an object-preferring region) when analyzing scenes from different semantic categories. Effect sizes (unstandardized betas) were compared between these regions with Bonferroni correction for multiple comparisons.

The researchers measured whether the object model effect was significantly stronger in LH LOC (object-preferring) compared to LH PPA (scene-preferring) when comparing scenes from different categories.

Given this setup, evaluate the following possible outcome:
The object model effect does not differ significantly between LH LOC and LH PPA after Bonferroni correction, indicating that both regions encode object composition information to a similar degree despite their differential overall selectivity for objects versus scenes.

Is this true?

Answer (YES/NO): NO